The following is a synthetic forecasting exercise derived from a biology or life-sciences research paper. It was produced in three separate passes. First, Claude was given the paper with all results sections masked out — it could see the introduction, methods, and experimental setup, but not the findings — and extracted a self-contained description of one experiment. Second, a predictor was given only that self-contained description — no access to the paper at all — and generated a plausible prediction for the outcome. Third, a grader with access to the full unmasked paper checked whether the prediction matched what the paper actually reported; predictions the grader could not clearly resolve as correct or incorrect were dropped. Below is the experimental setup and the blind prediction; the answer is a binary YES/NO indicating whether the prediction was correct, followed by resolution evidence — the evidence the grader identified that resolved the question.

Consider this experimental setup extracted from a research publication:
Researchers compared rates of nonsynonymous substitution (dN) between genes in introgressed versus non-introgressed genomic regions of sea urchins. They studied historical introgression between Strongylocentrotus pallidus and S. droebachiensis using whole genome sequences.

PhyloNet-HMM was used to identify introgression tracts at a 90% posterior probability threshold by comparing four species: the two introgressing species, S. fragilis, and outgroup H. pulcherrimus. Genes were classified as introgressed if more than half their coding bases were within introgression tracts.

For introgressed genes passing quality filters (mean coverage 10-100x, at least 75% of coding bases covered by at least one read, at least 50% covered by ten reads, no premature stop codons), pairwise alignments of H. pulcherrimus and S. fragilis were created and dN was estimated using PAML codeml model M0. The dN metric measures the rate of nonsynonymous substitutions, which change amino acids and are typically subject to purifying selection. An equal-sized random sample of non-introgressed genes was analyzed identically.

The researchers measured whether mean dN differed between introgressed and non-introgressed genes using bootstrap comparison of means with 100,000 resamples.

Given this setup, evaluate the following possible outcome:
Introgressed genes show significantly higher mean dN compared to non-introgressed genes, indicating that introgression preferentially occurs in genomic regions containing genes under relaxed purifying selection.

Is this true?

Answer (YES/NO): NO